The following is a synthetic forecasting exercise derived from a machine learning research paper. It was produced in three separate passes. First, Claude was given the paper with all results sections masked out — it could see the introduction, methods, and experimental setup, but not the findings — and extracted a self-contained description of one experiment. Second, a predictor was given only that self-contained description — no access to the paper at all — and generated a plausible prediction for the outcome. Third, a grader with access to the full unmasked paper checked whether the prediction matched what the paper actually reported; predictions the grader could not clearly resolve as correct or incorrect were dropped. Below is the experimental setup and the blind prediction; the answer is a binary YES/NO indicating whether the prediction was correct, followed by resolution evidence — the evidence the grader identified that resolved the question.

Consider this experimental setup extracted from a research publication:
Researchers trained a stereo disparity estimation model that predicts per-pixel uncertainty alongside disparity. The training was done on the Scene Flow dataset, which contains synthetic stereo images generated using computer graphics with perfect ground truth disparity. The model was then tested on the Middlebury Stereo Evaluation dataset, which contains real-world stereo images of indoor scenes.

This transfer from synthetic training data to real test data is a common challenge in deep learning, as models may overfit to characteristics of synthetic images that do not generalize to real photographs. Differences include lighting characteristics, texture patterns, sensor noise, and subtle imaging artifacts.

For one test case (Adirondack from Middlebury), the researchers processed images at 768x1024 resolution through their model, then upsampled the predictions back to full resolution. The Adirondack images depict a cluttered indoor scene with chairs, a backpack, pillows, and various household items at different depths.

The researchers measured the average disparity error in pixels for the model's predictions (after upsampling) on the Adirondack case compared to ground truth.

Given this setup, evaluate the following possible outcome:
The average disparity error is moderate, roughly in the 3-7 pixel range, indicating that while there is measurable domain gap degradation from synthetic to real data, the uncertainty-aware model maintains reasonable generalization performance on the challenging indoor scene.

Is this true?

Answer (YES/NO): NO